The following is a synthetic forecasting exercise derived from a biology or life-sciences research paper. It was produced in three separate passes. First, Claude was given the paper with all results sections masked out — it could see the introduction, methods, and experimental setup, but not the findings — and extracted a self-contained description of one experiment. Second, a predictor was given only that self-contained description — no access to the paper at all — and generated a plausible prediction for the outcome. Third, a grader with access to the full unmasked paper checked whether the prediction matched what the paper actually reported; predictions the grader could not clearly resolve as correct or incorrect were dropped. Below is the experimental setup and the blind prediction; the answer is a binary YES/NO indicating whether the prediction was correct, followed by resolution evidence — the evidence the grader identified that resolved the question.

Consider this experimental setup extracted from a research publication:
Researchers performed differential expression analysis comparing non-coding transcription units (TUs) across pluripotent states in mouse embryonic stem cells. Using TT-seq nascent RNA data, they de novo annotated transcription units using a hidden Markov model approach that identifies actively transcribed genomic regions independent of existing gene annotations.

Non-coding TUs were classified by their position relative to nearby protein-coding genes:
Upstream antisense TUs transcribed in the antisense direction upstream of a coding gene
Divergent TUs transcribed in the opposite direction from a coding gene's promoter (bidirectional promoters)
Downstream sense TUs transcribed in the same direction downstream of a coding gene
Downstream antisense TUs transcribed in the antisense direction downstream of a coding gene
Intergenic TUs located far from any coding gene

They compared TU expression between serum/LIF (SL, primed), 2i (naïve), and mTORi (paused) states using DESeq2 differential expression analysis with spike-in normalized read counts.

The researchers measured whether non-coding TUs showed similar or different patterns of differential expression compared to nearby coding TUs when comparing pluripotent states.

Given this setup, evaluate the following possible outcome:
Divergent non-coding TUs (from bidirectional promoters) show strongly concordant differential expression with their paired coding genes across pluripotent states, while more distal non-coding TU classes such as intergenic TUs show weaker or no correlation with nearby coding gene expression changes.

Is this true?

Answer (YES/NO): NO